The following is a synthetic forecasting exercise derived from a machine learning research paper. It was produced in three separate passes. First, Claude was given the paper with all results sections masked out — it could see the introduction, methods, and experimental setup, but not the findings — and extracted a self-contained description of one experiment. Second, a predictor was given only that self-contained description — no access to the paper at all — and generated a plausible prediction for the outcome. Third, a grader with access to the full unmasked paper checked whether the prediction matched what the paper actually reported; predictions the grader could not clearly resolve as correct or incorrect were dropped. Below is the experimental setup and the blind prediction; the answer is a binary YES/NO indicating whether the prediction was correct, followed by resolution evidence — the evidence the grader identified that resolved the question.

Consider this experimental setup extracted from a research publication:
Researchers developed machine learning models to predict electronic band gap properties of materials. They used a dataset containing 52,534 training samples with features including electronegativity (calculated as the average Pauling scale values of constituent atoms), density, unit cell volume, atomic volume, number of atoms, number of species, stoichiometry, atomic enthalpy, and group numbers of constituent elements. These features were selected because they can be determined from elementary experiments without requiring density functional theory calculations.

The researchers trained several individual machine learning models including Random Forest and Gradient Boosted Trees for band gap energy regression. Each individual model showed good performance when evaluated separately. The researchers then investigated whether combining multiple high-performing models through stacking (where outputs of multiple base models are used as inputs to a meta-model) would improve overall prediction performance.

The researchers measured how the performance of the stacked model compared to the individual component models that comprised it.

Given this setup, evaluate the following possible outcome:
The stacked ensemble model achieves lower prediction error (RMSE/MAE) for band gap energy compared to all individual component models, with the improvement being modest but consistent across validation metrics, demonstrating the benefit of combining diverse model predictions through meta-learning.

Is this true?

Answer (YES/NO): NO